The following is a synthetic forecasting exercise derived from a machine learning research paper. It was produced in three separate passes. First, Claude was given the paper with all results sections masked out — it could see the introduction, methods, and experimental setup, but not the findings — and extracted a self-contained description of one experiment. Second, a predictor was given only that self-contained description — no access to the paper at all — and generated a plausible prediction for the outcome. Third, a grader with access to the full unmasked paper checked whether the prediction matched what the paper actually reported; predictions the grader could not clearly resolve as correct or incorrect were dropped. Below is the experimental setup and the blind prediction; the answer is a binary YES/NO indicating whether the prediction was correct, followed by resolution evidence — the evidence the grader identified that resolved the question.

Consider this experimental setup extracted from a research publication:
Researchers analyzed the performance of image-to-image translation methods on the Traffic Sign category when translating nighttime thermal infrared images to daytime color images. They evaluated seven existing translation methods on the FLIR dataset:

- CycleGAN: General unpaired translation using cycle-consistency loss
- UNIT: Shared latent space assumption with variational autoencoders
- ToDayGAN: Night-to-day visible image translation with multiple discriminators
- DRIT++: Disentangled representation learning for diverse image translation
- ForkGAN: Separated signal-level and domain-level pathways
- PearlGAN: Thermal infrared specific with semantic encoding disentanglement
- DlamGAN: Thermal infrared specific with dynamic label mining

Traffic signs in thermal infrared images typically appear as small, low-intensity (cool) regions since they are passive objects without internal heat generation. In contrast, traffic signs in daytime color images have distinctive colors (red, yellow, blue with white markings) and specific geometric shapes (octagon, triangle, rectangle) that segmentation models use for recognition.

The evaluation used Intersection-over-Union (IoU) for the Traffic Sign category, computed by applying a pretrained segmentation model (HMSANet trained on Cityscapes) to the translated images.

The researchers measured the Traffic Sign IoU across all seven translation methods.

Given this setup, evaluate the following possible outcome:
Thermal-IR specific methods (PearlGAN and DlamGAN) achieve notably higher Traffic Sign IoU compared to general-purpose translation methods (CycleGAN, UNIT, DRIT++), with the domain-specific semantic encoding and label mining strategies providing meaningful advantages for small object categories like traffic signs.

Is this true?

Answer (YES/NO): NO